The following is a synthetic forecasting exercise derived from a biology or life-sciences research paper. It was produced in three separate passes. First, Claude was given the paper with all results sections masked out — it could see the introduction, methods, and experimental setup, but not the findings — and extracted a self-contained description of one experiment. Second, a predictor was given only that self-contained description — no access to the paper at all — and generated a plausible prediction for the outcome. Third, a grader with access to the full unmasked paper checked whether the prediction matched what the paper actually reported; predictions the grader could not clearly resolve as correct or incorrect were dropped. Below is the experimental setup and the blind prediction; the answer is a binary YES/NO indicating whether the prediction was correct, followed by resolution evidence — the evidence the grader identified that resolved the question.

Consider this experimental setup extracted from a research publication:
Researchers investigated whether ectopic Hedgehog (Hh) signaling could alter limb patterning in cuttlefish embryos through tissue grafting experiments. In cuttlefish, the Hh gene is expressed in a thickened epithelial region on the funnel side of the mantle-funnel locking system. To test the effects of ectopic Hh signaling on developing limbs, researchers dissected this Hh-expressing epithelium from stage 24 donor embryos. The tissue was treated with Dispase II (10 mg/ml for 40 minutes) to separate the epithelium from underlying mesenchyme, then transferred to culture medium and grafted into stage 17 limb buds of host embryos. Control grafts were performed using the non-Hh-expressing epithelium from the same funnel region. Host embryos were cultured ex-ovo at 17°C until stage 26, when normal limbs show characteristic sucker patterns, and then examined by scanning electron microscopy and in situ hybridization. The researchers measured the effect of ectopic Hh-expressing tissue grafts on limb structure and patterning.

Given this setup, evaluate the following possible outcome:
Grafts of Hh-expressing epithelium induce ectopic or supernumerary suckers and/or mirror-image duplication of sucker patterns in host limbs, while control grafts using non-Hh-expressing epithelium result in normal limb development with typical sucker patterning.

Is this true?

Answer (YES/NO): YES